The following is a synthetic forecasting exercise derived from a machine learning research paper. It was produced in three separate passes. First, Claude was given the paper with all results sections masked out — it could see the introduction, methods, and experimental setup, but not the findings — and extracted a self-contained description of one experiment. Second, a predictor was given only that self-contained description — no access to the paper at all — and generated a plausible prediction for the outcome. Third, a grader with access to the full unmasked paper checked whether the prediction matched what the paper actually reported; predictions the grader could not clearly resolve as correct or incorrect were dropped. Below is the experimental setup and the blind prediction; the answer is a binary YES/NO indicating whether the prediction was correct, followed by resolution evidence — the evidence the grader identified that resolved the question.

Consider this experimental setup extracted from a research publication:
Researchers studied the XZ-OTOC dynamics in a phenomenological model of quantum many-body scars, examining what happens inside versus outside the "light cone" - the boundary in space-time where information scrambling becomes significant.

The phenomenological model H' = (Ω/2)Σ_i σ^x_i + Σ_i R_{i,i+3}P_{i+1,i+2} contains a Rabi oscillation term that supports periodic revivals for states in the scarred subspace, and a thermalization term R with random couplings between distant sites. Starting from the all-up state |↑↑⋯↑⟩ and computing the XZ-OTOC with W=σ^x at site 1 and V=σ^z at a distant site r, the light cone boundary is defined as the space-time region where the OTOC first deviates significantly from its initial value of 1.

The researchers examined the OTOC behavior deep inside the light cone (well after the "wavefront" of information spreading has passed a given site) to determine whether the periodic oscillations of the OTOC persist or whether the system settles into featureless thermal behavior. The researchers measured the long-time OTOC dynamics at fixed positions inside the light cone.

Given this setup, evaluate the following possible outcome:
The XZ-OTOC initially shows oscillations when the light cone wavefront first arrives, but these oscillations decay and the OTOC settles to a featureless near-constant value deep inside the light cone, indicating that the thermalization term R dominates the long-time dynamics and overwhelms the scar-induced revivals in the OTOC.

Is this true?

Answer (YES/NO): NO